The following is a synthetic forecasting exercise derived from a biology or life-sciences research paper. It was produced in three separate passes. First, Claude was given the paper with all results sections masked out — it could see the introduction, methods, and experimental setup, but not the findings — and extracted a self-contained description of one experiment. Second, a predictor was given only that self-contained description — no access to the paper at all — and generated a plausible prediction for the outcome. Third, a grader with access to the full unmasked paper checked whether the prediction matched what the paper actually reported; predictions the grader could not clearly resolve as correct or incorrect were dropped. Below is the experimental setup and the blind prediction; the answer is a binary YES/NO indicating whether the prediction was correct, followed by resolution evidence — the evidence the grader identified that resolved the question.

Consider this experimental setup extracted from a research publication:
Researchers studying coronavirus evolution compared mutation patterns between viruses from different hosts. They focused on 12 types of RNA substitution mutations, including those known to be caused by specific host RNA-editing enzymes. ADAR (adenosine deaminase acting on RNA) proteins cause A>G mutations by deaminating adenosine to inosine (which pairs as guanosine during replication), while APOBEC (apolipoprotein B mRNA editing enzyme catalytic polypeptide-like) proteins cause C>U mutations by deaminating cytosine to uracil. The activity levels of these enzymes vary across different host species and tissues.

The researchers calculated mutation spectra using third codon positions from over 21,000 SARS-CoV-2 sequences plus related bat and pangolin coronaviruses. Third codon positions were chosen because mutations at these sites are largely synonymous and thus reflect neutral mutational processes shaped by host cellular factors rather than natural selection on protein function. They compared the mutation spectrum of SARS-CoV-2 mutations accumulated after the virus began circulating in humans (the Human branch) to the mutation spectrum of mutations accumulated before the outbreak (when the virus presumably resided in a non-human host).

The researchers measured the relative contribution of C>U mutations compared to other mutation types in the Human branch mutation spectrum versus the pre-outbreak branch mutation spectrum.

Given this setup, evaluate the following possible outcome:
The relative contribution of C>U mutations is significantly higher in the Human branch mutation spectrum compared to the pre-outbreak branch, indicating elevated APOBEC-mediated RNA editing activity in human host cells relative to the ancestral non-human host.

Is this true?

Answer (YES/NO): YES